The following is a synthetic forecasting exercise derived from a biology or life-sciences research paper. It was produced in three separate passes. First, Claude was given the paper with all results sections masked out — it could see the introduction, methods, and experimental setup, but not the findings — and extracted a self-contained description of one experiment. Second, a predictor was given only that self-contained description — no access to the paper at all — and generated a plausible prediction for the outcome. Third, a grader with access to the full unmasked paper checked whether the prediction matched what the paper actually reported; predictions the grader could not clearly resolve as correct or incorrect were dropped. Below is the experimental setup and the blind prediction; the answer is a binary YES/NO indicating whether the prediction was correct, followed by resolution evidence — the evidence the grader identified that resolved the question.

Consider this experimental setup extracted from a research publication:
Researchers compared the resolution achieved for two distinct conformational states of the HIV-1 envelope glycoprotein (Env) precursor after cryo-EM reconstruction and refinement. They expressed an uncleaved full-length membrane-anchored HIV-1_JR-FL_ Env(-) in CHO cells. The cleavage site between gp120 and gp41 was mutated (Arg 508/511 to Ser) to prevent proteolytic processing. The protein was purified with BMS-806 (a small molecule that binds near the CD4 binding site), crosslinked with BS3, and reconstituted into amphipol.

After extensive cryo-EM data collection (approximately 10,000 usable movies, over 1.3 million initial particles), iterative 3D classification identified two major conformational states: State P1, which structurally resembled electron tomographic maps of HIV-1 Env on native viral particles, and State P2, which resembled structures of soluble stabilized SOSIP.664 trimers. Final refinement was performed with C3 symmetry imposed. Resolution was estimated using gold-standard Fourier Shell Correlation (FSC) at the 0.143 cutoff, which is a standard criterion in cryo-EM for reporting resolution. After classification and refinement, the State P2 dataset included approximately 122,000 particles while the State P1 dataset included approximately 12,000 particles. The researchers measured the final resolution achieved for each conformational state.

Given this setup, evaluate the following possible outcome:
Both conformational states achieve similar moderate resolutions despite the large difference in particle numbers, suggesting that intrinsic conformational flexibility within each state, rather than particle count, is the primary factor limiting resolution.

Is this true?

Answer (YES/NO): NO